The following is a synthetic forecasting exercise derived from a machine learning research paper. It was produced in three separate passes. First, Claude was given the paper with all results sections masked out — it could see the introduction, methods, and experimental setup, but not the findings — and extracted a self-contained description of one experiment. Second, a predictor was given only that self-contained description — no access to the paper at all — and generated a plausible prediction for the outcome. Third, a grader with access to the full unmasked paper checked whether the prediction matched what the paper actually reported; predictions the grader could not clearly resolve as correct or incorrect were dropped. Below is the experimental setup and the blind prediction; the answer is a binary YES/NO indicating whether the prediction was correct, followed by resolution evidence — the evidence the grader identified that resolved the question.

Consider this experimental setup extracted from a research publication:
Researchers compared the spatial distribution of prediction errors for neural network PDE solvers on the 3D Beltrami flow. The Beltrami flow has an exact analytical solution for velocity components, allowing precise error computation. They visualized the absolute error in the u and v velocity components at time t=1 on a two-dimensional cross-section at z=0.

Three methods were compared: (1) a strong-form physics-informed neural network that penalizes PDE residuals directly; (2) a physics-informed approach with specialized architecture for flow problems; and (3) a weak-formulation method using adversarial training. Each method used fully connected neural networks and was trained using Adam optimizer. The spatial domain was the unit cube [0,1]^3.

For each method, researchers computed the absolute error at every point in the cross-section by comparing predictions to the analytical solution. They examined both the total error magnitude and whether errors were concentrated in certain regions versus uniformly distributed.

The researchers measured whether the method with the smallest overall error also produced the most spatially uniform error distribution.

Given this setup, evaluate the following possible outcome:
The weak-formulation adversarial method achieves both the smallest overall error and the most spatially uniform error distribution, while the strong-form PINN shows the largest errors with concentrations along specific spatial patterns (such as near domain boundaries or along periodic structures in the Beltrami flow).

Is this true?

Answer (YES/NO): NO